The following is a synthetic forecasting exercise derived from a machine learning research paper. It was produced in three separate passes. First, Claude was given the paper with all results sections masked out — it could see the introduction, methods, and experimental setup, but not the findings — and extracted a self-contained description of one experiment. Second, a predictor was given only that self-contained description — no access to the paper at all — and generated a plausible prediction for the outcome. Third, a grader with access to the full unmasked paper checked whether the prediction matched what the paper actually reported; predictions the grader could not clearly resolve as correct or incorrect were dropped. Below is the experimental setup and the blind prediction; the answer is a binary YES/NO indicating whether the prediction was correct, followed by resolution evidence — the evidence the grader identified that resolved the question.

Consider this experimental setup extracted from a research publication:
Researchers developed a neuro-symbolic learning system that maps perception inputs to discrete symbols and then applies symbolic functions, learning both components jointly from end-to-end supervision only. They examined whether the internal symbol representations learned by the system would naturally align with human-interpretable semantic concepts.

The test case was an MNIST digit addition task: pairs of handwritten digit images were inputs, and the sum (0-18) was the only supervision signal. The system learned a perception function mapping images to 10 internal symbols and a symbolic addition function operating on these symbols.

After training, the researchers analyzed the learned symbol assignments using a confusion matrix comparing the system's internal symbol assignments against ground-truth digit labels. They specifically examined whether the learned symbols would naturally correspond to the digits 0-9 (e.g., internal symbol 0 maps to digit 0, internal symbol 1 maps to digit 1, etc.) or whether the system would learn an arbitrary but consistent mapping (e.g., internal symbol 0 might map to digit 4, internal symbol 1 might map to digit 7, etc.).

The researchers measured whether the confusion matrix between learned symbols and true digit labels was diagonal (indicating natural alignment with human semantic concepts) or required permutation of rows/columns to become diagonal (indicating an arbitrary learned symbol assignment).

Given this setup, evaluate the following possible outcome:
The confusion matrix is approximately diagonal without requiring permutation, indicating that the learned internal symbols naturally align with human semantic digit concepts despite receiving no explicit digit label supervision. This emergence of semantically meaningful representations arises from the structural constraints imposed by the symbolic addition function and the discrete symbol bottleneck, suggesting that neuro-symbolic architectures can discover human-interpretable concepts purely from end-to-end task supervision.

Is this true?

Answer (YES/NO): NO